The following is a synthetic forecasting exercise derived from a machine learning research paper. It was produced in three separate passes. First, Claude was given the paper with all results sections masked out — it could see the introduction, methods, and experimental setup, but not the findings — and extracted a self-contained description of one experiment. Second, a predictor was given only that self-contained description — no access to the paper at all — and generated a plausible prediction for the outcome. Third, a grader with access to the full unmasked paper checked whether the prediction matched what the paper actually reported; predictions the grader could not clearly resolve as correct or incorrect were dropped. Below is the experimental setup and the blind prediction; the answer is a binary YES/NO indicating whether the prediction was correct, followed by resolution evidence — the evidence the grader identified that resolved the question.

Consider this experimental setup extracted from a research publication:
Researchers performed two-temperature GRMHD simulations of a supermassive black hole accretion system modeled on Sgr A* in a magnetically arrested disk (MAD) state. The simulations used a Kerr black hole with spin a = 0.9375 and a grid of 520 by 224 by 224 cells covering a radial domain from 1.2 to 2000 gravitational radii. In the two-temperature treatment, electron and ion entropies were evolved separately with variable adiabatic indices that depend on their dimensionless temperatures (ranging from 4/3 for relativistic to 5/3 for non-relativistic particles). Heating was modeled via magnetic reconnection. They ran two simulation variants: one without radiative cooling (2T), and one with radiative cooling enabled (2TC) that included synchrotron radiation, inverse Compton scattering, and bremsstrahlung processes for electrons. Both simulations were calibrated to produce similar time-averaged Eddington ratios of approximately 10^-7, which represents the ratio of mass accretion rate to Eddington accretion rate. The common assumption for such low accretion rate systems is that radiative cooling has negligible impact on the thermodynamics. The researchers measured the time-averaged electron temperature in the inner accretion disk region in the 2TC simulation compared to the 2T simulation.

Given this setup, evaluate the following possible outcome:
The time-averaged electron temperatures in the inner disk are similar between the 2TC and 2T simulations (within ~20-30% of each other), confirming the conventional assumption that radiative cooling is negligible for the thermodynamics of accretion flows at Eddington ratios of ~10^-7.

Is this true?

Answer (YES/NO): NO